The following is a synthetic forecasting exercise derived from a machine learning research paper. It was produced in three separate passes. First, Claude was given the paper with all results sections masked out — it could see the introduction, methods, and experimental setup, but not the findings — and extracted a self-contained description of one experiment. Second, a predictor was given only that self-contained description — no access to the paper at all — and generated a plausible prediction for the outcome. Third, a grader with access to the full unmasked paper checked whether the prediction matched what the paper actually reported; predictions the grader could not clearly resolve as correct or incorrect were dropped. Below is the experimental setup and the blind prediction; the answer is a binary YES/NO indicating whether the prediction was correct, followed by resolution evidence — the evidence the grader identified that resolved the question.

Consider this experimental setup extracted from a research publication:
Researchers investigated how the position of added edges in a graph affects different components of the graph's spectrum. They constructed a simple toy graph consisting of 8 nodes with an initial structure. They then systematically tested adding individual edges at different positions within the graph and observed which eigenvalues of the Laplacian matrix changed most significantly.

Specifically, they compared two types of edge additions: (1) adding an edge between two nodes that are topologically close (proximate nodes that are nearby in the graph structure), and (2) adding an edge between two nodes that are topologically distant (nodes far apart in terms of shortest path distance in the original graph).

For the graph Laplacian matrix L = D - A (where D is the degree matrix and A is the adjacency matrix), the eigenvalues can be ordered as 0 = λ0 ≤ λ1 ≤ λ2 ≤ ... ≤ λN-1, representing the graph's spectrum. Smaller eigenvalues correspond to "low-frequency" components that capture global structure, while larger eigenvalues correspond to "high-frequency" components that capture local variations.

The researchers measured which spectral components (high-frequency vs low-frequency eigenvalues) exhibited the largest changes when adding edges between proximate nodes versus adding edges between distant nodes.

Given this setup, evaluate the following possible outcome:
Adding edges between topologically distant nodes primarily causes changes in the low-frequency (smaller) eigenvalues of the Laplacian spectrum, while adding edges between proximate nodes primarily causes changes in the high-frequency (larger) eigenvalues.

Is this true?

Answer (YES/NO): YES